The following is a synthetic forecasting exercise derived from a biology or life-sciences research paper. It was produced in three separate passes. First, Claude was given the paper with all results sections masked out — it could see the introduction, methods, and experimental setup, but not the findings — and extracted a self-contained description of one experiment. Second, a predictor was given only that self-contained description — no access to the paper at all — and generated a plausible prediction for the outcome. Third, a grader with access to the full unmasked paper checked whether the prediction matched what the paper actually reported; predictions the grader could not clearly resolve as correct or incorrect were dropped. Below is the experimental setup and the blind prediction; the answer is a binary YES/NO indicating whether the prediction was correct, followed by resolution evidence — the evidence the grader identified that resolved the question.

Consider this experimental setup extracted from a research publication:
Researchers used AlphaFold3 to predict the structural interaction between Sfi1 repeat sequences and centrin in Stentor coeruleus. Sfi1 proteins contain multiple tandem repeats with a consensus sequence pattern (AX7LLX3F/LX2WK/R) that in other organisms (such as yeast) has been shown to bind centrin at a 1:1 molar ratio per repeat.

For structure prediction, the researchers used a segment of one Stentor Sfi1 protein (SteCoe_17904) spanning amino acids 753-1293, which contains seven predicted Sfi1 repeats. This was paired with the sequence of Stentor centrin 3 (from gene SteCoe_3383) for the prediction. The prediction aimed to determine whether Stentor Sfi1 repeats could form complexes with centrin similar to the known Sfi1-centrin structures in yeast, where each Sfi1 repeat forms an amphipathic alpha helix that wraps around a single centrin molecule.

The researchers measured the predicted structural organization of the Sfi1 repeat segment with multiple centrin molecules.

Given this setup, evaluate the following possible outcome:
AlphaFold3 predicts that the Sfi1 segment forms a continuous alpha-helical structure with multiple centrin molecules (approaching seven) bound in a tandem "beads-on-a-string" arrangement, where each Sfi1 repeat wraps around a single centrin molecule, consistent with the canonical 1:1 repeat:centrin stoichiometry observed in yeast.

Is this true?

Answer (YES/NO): YES